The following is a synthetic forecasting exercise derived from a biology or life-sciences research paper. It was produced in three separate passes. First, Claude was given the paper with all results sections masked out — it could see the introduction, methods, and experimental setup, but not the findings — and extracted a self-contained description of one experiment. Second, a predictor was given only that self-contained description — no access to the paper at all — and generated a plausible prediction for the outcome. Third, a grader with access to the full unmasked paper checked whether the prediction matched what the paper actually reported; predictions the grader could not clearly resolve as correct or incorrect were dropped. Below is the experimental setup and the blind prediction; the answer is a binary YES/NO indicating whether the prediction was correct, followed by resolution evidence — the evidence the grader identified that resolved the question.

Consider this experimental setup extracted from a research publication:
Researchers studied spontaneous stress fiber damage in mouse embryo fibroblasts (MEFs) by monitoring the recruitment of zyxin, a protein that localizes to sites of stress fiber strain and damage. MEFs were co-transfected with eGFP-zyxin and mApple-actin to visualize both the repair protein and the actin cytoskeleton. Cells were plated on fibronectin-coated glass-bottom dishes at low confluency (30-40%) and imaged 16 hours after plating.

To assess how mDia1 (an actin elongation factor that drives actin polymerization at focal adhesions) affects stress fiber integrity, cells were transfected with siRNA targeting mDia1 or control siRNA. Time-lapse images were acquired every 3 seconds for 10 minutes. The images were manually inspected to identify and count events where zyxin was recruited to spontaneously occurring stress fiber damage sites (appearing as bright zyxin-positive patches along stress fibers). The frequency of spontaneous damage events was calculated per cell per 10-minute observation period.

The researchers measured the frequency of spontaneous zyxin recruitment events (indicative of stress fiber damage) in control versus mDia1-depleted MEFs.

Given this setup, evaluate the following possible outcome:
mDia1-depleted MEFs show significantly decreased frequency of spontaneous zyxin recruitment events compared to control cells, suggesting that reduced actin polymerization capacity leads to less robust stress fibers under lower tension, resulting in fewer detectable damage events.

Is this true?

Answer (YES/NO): NO